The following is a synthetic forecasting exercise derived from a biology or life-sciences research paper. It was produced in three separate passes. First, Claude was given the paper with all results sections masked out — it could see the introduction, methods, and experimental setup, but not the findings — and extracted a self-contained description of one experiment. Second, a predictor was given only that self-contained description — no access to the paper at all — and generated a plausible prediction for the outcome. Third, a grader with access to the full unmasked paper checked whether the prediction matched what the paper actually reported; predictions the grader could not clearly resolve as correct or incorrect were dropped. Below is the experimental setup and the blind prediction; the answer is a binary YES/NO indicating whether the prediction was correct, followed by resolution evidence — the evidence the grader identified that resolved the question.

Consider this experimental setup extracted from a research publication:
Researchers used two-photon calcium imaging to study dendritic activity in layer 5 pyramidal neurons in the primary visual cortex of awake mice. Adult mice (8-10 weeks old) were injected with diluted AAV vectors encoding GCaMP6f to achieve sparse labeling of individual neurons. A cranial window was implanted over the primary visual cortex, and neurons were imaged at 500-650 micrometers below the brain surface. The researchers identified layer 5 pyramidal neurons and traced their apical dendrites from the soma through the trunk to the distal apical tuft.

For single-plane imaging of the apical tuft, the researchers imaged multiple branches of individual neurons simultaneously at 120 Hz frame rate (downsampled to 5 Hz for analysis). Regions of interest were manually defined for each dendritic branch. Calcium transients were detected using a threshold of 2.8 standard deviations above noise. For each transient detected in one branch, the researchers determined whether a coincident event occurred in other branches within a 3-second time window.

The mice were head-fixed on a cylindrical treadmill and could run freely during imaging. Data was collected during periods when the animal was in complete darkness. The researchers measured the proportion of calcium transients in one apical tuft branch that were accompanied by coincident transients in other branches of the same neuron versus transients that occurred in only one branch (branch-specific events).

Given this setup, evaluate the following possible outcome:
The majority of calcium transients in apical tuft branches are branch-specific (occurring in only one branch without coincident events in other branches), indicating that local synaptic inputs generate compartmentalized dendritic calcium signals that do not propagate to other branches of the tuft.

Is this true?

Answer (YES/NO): NO